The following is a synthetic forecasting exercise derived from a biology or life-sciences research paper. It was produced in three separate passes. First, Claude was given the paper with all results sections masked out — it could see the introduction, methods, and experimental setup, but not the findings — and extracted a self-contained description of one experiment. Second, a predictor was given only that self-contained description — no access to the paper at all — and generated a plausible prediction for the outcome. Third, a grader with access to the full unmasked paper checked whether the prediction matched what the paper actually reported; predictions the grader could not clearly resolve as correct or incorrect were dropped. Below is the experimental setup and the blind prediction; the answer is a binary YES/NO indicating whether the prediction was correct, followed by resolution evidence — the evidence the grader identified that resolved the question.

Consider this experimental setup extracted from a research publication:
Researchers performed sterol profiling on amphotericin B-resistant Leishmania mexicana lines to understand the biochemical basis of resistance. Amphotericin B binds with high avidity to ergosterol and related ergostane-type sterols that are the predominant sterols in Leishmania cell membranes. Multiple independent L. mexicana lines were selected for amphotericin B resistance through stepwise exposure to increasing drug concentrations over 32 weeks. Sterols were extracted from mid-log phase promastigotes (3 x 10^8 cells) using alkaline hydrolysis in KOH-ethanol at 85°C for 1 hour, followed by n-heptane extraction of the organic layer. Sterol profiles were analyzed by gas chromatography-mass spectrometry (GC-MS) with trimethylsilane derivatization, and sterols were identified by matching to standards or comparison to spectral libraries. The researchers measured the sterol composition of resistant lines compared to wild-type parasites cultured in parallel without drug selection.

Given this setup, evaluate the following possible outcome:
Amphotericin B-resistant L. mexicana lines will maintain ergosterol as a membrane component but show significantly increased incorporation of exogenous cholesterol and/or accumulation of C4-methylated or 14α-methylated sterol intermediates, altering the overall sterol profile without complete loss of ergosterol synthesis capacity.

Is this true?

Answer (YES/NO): NO